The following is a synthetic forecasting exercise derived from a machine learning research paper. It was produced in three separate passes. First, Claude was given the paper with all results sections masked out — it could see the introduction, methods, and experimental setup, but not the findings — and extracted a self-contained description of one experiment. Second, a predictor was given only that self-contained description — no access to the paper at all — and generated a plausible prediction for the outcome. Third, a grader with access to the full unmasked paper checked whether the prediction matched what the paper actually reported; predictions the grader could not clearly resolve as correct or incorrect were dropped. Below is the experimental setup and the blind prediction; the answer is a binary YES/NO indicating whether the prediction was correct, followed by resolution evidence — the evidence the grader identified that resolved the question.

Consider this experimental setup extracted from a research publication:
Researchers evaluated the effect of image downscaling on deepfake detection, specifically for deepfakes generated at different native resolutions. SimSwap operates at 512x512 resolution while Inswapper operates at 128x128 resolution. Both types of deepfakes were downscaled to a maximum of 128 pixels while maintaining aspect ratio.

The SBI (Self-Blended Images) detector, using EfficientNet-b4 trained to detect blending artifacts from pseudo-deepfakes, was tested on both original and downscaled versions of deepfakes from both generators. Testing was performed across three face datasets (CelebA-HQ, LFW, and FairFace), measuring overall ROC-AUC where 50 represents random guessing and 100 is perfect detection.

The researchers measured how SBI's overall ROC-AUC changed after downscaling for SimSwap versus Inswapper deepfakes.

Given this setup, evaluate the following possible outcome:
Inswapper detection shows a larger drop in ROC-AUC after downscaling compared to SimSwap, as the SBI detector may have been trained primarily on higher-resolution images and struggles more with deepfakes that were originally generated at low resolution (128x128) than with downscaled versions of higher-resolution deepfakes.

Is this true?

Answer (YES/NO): NO